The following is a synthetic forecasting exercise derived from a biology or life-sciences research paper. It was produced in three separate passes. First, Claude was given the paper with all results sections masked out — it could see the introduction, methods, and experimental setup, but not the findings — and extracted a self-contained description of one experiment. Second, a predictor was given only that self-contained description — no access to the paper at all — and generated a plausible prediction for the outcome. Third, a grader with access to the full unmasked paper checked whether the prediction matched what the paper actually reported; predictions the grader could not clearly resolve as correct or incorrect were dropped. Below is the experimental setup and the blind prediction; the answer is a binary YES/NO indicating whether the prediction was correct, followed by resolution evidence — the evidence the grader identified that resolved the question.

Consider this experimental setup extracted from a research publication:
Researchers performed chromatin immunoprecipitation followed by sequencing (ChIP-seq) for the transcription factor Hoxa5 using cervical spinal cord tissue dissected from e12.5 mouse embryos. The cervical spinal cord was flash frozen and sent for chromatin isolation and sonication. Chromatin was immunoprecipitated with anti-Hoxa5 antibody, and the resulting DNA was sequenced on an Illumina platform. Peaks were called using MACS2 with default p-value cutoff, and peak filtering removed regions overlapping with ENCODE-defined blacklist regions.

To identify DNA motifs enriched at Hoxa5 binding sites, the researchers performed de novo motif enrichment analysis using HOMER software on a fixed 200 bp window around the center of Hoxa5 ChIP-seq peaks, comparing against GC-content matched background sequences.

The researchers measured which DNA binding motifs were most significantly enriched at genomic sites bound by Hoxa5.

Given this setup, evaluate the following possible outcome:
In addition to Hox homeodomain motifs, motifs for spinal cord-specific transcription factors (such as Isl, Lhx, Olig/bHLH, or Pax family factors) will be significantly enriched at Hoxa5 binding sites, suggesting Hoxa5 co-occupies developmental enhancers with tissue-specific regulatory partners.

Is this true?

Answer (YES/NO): NO